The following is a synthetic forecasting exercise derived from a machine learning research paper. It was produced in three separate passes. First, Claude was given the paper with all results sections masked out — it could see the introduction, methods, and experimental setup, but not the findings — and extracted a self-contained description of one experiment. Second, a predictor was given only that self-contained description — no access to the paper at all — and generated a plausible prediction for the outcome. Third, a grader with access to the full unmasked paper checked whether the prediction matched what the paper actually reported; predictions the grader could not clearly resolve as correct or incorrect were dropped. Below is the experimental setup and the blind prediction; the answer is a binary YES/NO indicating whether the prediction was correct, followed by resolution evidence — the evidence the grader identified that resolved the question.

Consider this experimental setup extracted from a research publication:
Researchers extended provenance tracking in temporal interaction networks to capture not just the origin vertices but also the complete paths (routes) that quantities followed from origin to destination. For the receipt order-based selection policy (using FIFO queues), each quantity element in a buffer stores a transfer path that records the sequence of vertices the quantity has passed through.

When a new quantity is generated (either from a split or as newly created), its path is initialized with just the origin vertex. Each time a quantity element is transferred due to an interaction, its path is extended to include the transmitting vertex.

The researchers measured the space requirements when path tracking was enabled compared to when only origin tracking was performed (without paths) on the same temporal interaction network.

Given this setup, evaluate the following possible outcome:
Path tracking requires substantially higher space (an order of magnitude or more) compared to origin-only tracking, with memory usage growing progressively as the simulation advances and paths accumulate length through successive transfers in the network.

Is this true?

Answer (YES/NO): NO